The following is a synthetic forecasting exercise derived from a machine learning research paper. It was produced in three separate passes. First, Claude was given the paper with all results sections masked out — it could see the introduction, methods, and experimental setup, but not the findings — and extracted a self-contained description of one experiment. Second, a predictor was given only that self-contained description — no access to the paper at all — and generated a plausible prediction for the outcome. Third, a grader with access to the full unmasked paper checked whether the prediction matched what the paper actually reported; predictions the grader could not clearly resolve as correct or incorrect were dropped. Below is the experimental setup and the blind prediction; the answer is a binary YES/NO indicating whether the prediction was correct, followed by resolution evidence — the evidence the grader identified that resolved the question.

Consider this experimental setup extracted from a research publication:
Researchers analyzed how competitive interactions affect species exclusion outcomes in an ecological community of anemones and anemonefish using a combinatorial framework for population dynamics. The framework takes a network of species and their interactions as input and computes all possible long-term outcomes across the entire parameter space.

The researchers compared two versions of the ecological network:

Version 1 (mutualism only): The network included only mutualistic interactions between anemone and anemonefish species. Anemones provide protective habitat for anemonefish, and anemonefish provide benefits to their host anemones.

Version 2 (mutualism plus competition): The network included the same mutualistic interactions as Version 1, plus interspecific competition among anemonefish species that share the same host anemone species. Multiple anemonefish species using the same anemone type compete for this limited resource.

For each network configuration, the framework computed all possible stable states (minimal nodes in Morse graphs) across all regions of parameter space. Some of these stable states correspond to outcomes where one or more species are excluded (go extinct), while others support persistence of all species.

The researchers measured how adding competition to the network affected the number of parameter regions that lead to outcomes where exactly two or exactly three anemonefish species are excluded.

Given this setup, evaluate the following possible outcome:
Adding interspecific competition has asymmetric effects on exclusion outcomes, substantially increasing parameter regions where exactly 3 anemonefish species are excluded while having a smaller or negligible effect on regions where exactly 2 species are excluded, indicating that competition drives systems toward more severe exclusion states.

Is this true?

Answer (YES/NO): NO